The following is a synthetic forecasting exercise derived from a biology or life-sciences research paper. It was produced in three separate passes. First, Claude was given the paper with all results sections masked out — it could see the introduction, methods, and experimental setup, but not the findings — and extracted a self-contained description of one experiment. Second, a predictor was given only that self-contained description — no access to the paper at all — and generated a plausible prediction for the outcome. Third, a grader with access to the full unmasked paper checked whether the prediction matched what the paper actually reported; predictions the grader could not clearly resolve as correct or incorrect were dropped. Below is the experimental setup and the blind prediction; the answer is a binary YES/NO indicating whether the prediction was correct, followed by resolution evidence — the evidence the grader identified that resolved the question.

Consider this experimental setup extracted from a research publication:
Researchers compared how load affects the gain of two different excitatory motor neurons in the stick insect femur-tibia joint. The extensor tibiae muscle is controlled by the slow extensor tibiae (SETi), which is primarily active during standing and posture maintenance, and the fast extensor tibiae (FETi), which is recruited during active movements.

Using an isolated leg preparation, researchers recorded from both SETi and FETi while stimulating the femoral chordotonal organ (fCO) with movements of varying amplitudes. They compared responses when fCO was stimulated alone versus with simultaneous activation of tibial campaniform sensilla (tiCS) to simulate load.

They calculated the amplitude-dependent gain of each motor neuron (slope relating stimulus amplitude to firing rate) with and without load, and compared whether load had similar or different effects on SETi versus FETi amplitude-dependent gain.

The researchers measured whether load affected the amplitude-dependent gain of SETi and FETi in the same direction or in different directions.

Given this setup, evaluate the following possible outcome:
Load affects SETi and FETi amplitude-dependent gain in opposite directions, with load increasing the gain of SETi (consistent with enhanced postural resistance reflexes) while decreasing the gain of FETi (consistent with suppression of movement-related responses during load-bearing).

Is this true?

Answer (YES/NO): NO